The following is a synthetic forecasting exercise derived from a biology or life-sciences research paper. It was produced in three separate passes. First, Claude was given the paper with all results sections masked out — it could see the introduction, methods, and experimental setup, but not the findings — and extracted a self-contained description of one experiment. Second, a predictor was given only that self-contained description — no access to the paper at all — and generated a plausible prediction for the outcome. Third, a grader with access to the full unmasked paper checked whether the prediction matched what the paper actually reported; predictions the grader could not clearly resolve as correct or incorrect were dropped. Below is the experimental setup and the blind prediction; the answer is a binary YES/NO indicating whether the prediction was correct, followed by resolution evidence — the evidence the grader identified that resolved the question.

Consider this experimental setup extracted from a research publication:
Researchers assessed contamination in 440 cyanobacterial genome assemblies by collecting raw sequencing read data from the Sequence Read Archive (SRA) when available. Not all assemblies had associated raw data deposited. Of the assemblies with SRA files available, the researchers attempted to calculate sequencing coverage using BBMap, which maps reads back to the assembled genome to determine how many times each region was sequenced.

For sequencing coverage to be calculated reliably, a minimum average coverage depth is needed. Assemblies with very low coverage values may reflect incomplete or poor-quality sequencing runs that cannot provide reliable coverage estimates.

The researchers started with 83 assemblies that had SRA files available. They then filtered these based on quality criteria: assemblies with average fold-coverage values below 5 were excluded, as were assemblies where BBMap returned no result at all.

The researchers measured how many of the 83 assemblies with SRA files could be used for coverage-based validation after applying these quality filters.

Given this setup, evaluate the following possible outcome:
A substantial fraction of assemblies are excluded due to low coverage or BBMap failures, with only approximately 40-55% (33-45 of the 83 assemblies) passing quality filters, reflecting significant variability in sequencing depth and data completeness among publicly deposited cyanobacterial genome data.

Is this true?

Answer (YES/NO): NO